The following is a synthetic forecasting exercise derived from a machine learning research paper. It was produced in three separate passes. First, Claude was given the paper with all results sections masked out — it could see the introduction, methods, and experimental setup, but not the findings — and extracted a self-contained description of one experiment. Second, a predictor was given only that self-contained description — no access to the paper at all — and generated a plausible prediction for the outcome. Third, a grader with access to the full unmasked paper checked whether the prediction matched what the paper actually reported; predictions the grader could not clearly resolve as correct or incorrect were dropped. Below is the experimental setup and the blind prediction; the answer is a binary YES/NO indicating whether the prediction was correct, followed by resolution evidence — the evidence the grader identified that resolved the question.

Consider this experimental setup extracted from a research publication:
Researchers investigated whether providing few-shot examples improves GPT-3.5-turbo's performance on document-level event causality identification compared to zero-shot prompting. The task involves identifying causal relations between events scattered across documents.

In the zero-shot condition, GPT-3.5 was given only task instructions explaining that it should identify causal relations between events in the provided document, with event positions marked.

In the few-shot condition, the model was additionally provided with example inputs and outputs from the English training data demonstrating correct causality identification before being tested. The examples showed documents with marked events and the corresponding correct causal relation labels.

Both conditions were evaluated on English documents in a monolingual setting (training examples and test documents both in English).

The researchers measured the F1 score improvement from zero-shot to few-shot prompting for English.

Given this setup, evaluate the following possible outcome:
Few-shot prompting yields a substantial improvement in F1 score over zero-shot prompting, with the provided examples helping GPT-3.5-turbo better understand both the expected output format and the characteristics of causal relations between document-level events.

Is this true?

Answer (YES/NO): NO